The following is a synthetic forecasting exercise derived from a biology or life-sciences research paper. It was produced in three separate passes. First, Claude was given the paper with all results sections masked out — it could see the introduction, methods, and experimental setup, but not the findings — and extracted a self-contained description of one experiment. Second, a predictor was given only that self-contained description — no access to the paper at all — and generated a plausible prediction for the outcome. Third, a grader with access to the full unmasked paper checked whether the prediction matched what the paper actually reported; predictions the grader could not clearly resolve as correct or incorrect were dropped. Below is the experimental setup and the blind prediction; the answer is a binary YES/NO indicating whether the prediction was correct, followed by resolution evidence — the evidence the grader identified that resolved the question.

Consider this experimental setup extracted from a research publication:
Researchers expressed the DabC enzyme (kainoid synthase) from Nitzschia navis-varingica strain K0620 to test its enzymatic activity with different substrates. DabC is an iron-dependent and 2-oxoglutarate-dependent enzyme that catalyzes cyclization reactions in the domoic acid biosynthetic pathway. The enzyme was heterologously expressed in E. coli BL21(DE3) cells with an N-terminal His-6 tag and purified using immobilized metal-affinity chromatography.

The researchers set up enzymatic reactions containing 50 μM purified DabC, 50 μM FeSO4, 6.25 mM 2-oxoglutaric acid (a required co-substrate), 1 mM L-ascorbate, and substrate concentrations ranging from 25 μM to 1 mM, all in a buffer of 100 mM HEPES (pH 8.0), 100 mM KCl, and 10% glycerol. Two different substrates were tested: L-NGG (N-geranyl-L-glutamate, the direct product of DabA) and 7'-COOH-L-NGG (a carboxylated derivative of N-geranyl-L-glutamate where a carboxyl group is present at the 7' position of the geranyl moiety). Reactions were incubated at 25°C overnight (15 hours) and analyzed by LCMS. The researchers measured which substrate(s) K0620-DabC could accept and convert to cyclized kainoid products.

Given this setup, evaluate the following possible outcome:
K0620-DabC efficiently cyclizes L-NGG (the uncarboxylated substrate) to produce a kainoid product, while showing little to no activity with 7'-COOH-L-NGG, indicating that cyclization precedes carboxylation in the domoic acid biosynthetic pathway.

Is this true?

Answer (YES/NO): NO